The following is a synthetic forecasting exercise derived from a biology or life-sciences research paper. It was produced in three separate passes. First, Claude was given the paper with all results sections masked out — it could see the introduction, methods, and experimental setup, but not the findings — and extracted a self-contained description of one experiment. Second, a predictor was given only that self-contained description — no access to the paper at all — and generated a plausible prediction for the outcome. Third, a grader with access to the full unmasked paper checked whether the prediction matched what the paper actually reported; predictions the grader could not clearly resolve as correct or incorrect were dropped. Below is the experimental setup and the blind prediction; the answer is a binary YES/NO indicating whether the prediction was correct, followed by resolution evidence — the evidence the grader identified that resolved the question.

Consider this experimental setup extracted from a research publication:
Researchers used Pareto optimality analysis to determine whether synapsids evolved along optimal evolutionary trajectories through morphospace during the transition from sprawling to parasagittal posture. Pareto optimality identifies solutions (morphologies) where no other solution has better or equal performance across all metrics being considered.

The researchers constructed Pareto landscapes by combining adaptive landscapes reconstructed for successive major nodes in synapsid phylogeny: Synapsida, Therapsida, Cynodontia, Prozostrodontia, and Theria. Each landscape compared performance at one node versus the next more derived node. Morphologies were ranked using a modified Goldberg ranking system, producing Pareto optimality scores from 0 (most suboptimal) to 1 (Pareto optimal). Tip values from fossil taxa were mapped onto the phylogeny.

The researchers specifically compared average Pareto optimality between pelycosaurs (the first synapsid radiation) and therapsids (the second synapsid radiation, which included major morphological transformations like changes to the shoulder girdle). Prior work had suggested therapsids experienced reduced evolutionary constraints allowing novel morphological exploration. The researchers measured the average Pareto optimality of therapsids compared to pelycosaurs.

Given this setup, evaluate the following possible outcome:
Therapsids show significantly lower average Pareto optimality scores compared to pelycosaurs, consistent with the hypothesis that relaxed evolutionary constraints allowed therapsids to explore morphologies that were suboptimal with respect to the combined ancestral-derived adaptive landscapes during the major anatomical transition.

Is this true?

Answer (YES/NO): YES